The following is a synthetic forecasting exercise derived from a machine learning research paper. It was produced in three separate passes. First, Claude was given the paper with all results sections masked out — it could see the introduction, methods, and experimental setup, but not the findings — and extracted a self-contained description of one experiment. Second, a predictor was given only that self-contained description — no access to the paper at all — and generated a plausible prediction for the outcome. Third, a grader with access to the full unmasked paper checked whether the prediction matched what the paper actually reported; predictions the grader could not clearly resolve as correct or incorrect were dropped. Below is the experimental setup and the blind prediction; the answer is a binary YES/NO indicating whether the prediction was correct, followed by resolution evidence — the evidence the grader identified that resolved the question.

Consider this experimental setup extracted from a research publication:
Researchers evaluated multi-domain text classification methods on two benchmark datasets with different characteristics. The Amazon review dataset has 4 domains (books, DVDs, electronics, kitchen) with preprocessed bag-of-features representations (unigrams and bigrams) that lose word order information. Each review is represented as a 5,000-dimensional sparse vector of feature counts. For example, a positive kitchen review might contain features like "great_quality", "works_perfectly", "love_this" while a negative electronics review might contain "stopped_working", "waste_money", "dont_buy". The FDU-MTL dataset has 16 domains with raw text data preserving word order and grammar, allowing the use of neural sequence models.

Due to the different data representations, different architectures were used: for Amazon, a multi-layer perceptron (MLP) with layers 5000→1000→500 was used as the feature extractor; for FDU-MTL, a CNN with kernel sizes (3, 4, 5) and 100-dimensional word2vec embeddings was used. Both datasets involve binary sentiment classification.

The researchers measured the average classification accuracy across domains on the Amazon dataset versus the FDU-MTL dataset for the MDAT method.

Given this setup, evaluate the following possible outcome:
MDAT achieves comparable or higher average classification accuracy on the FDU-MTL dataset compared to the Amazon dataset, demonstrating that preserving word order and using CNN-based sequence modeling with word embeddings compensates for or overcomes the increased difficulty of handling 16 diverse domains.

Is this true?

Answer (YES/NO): YES